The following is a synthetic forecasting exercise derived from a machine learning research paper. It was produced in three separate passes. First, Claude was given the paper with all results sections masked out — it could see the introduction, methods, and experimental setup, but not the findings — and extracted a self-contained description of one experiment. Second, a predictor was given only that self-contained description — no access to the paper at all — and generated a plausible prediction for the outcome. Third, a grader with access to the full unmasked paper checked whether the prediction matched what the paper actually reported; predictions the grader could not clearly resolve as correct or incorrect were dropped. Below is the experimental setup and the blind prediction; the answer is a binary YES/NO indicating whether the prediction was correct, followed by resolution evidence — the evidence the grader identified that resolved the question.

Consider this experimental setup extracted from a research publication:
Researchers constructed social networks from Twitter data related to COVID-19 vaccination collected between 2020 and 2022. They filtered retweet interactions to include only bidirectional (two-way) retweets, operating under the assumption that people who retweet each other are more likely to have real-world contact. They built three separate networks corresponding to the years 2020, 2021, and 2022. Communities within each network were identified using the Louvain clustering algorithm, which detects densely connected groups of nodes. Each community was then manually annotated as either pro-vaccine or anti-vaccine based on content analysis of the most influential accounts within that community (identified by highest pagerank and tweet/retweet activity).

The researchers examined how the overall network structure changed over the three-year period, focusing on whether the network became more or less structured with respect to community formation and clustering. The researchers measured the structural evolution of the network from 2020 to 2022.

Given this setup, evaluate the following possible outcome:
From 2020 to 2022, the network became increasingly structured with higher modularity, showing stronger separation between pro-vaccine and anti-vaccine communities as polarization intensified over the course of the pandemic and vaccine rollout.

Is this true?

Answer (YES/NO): YES